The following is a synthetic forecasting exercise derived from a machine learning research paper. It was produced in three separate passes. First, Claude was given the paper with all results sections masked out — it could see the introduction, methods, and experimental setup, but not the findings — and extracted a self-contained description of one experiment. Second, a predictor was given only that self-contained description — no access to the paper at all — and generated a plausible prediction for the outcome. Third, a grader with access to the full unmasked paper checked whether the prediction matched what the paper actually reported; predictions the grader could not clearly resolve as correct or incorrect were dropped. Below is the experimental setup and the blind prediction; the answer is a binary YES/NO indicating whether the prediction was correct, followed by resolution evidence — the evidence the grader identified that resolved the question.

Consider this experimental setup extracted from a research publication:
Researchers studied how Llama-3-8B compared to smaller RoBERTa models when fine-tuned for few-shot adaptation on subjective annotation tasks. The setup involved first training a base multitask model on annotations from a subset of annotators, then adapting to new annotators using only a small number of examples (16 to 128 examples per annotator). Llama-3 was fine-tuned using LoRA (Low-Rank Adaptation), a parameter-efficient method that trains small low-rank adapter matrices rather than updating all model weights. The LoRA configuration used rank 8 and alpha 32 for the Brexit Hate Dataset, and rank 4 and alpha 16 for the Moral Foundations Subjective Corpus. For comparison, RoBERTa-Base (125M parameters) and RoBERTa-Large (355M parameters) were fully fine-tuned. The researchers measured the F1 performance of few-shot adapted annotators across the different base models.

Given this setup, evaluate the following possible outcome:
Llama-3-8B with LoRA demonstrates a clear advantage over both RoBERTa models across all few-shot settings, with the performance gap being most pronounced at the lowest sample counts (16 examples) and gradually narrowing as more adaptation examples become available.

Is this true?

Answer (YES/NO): NO